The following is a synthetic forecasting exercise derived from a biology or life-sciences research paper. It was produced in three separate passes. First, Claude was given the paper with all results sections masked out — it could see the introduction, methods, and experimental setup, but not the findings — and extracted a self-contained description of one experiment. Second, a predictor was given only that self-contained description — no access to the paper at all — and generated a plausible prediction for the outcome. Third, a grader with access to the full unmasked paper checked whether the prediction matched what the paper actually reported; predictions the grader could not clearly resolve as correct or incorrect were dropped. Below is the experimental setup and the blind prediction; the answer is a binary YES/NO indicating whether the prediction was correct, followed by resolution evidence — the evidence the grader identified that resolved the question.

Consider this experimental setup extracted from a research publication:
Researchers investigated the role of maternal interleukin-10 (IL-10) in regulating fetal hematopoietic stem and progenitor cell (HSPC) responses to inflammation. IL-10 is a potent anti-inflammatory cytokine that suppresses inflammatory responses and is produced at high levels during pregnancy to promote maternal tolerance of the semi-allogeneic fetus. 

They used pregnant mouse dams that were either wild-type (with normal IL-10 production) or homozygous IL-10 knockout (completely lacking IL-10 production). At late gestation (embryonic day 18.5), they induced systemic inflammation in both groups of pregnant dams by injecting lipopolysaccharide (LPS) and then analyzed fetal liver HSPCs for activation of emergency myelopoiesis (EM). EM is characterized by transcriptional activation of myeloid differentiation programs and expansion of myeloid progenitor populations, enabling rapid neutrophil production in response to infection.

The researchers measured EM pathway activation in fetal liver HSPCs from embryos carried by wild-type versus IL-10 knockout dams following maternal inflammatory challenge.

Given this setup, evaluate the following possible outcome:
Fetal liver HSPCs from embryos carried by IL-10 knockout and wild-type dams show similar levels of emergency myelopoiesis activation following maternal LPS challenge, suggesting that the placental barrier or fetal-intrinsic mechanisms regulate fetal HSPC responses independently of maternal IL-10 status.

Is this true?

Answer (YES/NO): NO